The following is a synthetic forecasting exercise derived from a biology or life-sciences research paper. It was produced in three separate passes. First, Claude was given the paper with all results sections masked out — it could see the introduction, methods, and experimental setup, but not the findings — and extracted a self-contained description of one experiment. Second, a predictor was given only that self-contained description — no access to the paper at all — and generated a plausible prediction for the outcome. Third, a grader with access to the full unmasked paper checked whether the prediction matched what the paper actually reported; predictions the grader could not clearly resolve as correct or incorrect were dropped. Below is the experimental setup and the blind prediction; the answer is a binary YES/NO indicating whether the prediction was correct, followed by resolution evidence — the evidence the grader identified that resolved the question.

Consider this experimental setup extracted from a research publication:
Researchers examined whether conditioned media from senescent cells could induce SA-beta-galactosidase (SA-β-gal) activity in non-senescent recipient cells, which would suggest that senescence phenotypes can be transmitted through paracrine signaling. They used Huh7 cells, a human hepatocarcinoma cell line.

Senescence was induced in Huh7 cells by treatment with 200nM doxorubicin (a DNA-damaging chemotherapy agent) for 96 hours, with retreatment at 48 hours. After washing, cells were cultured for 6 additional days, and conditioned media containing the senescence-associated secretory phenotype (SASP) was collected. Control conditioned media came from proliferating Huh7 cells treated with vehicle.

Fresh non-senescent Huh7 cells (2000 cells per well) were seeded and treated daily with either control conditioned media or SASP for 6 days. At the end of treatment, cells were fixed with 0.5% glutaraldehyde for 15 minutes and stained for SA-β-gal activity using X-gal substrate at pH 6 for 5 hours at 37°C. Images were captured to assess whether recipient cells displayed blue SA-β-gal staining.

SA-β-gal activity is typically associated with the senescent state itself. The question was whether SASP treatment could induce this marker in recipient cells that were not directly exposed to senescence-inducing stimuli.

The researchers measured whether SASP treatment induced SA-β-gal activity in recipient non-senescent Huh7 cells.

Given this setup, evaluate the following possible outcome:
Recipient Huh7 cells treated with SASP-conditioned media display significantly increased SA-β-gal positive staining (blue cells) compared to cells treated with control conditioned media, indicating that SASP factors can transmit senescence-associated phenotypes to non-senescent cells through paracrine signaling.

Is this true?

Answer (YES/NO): NO